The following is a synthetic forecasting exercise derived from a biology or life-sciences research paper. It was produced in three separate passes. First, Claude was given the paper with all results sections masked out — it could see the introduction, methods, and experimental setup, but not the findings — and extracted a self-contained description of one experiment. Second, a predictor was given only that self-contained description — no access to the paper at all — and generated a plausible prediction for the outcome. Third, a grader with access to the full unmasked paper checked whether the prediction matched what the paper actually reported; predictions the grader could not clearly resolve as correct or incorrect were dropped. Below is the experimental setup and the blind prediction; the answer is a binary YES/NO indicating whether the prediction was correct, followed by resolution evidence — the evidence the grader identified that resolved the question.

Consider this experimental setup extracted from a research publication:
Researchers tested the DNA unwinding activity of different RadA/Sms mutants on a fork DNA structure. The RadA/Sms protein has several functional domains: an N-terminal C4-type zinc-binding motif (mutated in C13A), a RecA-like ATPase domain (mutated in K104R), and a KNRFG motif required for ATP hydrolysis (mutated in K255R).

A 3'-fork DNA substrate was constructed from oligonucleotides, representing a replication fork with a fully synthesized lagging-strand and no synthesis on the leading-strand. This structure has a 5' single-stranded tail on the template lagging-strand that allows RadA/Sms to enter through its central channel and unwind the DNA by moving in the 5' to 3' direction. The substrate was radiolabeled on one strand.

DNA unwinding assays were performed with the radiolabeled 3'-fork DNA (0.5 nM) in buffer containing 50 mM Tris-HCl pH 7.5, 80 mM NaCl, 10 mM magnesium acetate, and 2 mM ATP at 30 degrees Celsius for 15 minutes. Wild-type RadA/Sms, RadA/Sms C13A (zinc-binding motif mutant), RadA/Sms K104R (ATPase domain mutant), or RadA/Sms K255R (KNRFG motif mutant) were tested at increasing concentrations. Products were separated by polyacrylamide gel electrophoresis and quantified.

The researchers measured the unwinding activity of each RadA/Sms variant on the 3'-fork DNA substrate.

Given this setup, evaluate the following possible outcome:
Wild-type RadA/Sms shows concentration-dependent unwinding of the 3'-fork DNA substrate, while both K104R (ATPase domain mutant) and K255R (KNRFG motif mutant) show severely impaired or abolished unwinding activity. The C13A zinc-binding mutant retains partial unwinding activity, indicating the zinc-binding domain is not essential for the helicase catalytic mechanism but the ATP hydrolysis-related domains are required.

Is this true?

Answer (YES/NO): NO